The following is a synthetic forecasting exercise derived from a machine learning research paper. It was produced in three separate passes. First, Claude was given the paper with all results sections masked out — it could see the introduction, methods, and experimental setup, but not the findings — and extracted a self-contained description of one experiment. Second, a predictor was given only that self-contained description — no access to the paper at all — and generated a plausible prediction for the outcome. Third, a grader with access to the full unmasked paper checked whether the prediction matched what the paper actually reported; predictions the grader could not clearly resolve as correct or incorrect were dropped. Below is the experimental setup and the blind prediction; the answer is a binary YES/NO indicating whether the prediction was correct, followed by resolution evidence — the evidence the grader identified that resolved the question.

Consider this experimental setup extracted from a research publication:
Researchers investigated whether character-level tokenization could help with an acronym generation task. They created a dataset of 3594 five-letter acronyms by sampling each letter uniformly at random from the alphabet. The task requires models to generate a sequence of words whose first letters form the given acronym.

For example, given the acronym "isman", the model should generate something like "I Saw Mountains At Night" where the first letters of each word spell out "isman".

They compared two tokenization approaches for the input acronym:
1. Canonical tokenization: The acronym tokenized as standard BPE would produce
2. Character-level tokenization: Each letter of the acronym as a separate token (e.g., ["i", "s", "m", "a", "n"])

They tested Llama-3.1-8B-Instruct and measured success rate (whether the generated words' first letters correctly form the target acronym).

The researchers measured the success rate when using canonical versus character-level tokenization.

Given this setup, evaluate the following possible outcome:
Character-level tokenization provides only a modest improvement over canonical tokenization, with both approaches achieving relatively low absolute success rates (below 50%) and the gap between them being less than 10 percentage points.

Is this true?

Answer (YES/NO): NO